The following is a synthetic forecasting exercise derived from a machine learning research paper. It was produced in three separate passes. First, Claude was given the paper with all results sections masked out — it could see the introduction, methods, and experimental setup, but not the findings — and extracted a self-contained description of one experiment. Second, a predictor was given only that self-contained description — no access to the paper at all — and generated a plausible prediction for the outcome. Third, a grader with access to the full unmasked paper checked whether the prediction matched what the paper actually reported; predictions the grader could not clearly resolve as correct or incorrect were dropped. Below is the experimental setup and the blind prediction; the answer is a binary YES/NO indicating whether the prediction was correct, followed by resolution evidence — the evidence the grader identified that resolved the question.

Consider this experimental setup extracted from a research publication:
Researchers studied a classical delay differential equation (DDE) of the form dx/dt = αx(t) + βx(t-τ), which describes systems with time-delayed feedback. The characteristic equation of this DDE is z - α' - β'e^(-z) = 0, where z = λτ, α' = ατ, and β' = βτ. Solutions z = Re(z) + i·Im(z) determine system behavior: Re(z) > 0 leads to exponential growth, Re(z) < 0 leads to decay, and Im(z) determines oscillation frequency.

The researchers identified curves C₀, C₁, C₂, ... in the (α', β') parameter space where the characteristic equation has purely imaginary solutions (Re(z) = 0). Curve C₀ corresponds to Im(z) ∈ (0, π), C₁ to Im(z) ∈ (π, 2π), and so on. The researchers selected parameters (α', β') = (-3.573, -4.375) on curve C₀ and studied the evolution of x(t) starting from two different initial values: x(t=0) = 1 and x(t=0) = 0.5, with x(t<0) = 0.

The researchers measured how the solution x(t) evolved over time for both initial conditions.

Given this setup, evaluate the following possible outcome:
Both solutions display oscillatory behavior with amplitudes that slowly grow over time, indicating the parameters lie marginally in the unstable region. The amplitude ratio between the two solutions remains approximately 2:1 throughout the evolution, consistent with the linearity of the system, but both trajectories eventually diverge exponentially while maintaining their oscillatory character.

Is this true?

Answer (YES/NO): NO